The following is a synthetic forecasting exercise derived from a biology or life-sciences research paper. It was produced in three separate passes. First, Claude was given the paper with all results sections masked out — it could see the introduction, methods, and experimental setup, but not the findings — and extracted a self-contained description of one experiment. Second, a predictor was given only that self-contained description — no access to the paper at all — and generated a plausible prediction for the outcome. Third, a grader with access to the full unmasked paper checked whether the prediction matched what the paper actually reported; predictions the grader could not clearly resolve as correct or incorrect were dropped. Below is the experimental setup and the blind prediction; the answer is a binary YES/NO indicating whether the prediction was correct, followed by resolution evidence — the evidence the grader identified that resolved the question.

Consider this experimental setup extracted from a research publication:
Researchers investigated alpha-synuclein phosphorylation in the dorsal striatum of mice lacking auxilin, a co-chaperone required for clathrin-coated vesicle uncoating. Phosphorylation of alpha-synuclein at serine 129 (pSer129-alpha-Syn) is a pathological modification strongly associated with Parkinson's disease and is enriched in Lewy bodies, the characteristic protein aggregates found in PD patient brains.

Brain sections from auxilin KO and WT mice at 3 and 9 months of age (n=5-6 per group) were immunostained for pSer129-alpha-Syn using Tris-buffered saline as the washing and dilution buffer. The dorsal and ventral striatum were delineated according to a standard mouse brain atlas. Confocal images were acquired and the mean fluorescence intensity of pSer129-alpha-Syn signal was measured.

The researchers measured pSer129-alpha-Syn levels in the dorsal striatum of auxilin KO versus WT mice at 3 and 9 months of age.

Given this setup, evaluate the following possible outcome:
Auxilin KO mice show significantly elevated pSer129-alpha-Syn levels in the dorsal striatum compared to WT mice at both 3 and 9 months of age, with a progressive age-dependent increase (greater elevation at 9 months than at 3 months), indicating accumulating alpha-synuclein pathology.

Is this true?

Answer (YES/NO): NO